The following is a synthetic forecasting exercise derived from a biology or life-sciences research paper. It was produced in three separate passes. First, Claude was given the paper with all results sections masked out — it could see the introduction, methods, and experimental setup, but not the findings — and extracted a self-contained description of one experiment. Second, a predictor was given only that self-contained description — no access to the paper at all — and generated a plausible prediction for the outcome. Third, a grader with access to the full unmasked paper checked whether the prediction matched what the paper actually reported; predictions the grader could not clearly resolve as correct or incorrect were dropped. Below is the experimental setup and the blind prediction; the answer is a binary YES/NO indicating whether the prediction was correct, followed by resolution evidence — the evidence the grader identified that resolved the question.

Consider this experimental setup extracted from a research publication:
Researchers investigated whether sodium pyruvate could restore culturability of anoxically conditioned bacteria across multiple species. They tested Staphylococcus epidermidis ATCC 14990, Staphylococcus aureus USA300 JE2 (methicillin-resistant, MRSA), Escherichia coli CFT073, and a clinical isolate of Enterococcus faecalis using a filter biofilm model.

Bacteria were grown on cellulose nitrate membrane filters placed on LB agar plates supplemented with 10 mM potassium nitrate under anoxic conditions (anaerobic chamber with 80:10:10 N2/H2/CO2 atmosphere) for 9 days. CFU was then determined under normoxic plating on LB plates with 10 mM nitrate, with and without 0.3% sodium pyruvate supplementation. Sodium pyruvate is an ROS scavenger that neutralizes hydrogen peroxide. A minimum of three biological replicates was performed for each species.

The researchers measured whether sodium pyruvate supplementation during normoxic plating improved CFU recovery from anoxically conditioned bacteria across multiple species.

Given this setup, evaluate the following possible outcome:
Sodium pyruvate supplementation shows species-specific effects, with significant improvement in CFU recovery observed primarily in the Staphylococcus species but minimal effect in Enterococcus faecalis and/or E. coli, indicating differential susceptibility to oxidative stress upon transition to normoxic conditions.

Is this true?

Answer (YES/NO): NO